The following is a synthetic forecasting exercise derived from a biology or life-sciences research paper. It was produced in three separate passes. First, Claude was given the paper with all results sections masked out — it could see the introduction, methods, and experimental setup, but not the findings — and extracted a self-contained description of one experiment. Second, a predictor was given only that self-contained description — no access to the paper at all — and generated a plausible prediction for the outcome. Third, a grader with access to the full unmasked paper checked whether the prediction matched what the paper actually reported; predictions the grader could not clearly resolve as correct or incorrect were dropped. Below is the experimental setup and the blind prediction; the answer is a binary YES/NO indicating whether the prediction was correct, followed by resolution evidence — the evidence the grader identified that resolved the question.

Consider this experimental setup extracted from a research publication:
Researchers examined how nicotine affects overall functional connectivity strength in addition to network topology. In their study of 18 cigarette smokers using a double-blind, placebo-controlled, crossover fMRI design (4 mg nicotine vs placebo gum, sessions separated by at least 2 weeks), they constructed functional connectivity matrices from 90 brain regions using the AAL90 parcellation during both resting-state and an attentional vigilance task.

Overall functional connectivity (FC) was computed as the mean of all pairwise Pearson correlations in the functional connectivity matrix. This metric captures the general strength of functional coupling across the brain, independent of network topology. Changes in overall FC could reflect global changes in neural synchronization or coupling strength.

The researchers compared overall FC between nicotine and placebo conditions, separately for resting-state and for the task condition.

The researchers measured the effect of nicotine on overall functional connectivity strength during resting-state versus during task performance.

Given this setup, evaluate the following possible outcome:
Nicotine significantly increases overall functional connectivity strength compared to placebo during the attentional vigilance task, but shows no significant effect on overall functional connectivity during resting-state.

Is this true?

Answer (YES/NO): NO